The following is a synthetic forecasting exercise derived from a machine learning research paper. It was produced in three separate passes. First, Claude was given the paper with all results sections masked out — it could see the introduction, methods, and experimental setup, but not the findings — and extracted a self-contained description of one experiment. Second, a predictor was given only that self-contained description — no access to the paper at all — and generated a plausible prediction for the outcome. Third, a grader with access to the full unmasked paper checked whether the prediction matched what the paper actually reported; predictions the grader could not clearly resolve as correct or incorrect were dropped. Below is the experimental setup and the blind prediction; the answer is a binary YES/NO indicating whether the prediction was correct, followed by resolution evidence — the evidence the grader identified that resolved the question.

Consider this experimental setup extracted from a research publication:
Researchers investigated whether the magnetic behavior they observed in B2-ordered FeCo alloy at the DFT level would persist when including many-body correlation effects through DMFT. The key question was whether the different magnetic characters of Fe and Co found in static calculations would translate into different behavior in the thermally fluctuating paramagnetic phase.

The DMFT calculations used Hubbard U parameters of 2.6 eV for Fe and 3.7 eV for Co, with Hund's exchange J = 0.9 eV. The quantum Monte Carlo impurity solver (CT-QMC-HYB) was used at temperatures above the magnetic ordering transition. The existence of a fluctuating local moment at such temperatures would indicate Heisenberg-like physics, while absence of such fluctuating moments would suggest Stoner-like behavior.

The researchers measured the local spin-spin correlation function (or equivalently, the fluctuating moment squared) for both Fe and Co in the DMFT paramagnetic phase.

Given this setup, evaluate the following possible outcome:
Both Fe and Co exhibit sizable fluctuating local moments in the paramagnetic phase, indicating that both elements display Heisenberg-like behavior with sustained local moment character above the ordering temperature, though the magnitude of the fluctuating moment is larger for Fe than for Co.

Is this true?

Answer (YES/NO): YES